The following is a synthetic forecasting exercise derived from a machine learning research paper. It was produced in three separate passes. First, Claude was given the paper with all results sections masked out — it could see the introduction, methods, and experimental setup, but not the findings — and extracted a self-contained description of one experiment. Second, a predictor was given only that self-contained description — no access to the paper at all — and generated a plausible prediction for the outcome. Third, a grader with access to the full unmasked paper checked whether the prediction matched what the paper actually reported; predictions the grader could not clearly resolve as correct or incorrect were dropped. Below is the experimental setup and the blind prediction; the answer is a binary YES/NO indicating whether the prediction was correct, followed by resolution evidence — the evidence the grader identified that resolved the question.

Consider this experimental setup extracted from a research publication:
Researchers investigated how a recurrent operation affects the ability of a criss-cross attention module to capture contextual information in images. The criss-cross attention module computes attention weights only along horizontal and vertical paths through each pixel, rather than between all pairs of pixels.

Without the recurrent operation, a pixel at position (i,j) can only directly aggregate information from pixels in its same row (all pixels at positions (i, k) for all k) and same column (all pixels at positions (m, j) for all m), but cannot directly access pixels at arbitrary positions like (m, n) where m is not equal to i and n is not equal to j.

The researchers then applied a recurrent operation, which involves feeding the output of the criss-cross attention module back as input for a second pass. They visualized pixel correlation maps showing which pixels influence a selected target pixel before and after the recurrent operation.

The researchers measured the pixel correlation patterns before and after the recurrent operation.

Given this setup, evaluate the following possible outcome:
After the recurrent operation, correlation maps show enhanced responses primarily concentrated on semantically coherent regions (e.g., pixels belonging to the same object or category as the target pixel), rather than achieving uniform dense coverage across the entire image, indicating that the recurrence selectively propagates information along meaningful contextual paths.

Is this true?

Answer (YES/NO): YES